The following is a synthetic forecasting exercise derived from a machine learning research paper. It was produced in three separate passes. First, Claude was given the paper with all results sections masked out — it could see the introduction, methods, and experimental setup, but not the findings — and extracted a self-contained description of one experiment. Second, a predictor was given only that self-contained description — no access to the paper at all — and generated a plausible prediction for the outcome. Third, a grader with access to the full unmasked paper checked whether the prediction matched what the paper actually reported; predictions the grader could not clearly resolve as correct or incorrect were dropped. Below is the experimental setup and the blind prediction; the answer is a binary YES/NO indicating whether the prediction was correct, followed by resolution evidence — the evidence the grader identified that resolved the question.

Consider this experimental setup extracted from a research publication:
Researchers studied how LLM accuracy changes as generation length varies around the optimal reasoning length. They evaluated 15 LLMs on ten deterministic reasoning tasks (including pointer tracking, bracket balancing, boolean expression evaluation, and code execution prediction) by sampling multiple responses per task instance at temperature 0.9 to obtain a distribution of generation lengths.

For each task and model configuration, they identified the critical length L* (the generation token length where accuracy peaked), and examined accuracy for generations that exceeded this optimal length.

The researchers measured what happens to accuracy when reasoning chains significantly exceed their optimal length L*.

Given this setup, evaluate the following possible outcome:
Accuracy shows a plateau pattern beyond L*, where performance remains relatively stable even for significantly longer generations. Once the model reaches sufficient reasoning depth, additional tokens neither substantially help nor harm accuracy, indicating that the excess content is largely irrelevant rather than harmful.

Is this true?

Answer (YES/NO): NO